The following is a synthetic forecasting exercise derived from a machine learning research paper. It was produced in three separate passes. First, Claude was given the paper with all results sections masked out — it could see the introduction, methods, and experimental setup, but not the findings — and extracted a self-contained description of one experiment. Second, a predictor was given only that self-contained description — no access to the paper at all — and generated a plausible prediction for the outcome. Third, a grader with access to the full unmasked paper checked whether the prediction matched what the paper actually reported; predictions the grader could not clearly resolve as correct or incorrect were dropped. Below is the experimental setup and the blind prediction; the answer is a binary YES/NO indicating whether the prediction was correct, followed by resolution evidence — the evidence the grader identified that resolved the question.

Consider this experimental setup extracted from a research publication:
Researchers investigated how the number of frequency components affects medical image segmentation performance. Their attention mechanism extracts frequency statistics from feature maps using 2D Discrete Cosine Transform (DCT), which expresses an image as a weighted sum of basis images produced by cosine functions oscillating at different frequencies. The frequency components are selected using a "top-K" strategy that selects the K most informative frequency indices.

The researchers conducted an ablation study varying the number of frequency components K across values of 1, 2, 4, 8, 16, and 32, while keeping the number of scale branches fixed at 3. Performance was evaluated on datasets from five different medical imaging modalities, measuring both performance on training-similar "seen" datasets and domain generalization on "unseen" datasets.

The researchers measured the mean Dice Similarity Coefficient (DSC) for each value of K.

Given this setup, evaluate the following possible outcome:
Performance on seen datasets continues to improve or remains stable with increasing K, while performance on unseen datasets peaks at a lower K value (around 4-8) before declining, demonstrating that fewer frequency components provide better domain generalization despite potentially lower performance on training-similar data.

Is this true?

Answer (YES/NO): NO